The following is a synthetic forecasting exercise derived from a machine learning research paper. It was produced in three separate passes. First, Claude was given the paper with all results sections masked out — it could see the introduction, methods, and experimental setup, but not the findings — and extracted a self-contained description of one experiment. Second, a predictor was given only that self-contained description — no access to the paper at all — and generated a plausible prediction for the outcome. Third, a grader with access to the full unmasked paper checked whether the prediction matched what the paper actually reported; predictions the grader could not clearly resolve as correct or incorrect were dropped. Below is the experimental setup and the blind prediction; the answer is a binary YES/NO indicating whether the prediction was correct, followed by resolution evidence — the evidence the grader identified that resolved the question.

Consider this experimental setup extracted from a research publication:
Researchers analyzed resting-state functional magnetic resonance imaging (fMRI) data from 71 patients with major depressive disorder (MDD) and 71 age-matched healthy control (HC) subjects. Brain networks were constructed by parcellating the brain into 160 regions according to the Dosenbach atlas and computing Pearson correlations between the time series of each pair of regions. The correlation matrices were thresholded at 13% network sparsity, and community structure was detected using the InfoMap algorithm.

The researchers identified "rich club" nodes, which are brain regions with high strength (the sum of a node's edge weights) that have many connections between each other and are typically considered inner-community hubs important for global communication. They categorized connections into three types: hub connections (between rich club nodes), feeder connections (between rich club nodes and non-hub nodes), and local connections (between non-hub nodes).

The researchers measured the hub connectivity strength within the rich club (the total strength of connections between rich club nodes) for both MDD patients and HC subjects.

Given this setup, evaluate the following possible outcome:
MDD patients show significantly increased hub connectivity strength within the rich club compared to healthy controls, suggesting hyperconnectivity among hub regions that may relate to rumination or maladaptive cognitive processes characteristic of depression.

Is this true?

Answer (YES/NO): NO